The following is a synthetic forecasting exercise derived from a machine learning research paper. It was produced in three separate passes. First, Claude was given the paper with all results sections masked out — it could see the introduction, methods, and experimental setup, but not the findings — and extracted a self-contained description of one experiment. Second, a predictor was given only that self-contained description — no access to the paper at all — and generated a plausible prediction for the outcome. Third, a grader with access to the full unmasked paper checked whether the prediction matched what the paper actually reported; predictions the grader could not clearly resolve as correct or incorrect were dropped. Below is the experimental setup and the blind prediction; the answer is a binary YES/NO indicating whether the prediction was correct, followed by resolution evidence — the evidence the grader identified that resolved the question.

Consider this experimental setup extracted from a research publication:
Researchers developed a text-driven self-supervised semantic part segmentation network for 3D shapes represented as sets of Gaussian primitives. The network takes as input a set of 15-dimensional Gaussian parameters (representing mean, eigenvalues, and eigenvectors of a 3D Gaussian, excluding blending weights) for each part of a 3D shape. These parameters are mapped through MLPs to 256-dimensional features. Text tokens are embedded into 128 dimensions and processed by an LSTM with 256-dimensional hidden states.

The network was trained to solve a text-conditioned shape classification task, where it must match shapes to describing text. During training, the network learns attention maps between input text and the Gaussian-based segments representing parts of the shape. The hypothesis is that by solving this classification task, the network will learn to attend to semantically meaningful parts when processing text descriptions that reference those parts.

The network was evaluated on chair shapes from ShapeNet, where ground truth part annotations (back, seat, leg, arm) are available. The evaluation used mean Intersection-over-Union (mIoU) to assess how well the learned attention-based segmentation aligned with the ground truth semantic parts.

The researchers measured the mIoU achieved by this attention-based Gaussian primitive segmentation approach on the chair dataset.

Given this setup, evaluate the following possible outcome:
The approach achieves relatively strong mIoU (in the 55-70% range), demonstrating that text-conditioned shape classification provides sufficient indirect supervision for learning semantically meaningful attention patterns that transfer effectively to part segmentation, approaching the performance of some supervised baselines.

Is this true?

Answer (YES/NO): YES